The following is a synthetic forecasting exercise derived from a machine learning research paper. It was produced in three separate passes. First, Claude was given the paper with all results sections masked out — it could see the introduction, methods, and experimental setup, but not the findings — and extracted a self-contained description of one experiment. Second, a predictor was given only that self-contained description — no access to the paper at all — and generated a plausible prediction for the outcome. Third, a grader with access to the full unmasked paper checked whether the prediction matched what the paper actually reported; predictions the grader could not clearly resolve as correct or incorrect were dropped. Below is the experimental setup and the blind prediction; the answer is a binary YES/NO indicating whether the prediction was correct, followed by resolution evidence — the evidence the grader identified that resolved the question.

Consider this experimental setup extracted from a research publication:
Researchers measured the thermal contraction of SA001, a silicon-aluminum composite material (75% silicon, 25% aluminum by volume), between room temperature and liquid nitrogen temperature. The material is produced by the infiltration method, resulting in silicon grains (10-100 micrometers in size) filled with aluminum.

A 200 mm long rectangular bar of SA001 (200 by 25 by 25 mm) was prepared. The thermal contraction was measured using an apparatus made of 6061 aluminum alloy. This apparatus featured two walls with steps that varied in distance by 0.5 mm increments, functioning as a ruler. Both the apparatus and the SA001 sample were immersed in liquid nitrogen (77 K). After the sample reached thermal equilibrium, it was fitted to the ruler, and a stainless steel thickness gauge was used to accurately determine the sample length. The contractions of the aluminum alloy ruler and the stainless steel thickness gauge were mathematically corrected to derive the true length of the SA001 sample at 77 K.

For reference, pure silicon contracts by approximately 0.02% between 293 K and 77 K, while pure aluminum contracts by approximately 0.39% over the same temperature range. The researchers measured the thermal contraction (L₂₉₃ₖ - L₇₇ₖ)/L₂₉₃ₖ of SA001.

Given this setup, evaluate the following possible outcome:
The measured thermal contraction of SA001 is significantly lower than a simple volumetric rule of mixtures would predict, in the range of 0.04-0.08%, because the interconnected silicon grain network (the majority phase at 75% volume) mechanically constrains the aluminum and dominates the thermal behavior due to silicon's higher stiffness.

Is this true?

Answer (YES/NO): NO